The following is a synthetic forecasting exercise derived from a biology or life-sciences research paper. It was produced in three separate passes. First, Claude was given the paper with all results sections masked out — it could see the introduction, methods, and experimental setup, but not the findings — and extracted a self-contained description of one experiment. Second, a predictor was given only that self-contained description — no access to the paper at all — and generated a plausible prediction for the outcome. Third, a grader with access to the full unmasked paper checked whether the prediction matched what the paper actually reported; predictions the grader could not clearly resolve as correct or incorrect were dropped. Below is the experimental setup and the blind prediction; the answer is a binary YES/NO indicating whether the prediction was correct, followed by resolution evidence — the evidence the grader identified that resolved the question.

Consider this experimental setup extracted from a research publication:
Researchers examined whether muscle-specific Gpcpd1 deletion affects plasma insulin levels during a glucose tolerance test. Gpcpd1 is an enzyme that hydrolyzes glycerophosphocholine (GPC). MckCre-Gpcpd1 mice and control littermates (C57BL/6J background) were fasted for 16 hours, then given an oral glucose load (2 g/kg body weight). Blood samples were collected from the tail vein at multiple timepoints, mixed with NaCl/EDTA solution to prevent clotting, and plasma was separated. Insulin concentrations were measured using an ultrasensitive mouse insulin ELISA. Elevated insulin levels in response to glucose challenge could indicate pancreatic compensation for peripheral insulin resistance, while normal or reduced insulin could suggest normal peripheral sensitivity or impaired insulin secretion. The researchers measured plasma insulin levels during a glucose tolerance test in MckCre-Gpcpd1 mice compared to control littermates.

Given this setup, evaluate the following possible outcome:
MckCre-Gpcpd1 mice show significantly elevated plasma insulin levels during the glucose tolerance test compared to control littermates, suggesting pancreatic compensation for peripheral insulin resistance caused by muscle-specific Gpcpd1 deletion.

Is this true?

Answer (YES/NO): NO